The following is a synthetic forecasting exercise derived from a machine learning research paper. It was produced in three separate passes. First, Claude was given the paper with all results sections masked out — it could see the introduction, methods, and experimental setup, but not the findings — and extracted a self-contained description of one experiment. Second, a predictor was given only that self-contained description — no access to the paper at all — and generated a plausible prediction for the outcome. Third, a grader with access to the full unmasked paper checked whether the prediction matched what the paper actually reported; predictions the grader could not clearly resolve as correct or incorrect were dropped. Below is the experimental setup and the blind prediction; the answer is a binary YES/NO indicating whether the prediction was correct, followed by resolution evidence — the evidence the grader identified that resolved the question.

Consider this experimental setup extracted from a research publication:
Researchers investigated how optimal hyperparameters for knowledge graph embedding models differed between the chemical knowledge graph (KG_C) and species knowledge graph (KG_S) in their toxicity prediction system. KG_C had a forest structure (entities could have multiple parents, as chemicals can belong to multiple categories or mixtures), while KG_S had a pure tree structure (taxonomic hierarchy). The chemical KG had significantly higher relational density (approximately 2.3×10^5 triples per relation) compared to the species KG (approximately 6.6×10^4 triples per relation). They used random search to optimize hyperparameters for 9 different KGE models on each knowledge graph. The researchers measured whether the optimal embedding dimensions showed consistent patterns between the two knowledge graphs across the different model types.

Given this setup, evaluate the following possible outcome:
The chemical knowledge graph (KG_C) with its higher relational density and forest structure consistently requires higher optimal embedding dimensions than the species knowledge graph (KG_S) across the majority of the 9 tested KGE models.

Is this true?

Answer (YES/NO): NO